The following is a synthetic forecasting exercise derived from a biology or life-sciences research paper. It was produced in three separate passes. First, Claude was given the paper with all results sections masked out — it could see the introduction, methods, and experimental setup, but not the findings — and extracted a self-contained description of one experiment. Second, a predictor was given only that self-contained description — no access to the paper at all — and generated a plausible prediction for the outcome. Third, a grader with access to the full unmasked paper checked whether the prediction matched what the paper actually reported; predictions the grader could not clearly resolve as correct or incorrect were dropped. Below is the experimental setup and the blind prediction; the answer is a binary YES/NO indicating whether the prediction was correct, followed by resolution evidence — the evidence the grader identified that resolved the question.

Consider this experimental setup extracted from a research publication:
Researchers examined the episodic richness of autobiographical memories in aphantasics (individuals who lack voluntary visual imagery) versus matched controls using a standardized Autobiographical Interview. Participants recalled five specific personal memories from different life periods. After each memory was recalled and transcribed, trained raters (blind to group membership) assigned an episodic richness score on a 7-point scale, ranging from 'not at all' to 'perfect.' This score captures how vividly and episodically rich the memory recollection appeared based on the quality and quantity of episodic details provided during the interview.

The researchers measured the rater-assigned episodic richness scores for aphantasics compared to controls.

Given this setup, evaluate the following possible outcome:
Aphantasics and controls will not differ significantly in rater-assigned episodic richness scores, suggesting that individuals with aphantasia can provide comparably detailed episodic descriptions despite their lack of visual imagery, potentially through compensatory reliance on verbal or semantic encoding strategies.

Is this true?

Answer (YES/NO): NO